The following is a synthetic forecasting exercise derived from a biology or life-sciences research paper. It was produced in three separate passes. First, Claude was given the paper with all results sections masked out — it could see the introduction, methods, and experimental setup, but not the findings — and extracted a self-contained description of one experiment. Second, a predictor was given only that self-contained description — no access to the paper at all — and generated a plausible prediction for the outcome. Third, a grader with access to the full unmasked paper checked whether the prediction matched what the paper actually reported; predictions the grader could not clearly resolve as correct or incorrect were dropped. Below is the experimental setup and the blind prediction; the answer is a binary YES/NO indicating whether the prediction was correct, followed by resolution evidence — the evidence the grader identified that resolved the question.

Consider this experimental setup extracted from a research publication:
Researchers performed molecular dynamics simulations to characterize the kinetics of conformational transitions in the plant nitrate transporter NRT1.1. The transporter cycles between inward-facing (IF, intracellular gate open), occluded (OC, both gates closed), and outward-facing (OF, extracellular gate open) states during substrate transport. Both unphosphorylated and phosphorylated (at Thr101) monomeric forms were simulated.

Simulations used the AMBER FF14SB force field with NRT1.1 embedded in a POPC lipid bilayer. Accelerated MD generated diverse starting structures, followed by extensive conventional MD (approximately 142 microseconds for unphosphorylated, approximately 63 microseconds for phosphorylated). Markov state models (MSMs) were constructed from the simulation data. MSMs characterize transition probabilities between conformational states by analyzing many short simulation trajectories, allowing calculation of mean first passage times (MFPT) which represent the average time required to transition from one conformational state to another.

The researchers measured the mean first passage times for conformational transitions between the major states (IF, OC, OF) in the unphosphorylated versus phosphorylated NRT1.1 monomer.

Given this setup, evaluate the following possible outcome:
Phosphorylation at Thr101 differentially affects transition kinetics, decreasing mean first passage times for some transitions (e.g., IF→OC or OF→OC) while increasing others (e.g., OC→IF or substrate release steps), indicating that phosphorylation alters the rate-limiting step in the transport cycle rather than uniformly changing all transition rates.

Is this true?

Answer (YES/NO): NO